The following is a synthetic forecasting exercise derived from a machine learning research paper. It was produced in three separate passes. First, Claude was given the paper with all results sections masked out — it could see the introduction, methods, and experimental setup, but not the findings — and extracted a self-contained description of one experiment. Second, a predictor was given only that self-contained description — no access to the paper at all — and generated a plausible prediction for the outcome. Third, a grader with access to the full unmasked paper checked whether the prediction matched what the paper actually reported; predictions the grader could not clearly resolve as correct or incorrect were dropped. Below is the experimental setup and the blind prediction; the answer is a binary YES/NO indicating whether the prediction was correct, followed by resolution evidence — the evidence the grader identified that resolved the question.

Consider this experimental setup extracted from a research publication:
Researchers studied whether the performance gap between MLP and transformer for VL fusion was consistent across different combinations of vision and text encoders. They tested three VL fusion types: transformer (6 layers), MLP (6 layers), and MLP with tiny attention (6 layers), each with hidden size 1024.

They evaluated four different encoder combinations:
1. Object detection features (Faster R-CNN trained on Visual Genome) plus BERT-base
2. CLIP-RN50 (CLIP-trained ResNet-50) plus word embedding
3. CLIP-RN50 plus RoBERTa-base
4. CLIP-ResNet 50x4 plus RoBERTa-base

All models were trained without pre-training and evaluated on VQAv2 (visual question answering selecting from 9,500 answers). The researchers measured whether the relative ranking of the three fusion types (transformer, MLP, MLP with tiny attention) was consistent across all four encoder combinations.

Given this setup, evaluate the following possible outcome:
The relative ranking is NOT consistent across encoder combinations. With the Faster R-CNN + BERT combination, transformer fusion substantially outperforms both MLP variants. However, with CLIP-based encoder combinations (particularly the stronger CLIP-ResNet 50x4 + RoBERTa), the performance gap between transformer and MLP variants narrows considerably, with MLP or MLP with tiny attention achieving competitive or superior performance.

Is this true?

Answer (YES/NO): NO